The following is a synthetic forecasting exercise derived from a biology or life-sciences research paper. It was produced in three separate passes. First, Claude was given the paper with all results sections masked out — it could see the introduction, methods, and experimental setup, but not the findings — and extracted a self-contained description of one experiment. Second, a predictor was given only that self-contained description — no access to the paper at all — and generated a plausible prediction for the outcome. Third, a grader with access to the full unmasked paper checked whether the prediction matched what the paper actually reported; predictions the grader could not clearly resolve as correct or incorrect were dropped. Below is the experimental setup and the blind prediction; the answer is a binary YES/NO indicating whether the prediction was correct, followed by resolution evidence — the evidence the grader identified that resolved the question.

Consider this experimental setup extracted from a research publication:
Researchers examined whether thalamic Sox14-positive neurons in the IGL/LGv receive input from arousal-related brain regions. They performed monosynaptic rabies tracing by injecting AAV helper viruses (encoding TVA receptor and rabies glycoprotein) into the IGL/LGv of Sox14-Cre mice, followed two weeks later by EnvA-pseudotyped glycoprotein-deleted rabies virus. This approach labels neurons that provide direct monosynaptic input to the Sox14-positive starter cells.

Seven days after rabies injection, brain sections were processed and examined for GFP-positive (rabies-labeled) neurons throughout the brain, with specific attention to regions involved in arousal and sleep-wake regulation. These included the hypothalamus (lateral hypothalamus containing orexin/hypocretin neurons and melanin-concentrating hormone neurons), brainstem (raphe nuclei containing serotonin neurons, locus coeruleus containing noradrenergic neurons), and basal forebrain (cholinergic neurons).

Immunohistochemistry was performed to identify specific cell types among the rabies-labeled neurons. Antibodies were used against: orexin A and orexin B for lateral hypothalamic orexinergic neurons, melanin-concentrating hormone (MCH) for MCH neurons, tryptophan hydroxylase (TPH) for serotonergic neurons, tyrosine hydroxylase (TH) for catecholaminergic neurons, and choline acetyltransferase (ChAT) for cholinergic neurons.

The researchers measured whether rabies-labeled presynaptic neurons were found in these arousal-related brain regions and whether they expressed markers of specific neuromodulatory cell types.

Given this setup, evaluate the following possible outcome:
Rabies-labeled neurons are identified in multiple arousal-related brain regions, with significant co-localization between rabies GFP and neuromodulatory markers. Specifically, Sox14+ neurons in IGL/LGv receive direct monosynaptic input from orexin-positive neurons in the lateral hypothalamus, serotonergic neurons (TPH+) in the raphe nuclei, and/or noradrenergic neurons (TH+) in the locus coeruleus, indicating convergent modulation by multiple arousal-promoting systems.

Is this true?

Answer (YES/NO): NO